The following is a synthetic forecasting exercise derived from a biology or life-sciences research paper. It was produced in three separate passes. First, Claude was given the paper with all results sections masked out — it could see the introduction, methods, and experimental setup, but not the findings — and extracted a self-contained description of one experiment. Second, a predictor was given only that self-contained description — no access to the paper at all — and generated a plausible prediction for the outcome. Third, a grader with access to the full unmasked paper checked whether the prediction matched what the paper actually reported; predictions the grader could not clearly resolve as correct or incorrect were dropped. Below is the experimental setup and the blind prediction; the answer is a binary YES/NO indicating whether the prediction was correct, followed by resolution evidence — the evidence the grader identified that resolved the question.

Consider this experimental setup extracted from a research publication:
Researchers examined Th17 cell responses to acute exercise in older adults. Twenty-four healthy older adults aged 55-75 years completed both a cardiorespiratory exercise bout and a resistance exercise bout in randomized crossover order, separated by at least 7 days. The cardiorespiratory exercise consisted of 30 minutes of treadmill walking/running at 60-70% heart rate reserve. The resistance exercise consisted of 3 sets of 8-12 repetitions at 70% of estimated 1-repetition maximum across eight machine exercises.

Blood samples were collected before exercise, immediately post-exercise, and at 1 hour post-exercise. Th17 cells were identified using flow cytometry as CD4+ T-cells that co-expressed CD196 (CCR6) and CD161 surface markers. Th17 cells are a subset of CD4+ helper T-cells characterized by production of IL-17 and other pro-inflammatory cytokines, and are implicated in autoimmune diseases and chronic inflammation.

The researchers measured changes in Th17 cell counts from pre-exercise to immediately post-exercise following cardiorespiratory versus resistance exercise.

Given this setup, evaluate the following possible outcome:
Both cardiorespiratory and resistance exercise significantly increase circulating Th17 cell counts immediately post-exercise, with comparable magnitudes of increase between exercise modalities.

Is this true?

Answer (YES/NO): NO